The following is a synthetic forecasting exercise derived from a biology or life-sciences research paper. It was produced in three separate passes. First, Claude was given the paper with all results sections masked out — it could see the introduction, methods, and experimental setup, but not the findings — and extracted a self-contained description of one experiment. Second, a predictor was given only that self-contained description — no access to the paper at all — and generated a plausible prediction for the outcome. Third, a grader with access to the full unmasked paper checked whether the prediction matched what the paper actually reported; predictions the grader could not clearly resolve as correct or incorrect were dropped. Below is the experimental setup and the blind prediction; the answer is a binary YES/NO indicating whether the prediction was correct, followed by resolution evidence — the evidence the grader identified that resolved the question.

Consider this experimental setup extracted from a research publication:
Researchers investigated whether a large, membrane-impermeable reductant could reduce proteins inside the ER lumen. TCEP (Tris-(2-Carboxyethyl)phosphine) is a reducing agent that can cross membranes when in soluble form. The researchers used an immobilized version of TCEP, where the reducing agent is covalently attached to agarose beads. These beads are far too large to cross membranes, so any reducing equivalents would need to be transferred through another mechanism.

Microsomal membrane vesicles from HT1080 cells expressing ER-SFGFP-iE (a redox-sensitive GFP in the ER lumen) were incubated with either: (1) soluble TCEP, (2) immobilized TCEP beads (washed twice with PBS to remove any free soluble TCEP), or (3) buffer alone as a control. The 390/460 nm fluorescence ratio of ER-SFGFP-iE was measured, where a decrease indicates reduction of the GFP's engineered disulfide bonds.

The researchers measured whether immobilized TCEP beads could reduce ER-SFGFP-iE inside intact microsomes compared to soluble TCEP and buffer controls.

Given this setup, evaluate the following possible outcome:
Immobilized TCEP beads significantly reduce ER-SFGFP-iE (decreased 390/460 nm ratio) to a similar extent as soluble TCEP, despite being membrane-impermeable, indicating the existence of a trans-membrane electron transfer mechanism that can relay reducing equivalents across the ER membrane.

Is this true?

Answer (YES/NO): YES